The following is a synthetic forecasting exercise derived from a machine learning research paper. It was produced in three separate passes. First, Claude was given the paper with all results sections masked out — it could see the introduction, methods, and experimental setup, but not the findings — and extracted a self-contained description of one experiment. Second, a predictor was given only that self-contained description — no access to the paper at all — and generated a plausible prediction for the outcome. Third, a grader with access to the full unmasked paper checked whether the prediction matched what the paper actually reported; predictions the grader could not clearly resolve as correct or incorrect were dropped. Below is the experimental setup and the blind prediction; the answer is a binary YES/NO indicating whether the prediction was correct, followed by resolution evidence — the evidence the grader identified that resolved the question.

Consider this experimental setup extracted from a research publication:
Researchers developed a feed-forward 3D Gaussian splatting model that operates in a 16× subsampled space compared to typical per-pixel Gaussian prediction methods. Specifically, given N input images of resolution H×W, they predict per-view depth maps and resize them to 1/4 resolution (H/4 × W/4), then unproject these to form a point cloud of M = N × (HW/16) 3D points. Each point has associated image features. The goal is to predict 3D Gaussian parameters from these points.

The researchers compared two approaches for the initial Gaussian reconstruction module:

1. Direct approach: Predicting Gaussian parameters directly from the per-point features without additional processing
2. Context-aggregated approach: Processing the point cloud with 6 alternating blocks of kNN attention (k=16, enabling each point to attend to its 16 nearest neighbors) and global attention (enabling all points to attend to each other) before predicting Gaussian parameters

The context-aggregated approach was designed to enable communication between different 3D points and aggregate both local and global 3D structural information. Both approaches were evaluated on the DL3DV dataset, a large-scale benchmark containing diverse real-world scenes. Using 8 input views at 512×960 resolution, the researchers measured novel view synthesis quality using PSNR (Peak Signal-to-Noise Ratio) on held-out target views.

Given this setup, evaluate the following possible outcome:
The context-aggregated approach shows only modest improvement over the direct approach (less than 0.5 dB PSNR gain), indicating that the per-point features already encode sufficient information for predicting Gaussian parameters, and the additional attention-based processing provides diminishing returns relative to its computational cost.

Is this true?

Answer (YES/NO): NO